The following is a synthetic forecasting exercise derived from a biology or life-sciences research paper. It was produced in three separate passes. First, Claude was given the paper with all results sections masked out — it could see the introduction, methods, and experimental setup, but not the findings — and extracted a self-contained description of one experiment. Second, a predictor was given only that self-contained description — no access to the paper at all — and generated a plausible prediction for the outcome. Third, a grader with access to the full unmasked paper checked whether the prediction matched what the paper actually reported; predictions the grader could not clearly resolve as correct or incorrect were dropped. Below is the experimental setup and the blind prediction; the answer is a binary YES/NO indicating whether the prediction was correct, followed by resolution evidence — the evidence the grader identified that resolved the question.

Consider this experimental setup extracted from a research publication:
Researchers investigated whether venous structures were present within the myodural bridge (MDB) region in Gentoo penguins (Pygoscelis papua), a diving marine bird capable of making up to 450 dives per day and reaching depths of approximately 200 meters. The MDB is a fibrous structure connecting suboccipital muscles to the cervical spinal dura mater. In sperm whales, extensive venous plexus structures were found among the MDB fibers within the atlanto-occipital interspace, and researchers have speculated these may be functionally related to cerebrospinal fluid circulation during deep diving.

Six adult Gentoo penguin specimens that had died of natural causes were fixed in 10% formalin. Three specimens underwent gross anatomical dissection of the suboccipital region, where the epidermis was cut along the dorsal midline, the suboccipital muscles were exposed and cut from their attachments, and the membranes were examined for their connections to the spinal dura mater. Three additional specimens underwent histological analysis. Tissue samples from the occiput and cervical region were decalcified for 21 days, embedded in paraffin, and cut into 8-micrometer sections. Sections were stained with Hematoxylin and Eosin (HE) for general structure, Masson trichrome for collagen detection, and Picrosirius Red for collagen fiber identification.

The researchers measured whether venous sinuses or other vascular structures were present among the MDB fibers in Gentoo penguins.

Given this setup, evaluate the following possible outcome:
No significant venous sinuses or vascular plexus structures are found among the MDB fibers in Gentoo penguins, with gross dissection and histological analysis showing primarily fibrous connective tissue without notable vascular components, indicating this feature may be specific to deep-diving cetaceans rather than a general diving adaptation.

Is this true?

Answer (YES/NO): NO